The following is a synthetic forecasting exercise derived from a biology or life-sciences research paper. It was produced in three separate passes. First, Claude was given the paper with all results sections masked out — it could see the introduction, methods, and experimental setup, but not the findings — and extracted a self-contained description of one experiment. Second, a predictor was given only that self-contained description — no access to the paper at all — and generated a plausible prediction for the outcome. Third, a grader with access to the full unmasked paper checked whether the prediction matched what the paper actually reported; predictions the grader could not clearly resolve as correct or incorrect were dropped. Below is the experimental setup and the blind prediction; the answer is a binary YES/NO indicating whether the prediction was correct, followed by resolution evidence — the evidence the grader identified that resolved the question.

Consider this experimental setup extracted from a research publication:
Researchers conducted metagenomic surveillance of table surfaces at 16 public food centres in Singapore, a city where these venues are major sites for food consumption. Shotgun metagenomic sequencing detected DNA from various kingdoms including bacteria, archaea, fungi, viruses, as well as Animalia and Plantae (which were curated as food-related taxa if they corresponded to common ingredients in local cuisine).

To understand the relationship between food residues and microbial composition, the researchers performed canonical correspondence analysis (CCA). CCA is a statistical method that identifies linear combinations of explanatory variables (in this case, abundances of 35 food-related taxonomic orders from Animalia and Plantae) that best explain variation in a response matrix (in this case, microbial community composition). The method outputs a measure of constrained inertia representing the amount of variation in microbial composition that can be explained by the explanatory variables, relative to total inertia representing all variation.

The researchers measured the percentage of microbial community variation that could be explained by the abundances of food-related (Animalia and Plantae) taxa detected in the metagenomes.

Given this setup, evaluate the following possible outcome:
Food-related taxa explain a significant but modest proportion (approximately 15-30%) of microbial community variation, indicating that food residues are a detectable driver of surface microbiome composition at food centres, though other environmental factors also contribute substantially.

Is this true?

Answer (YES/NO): NO